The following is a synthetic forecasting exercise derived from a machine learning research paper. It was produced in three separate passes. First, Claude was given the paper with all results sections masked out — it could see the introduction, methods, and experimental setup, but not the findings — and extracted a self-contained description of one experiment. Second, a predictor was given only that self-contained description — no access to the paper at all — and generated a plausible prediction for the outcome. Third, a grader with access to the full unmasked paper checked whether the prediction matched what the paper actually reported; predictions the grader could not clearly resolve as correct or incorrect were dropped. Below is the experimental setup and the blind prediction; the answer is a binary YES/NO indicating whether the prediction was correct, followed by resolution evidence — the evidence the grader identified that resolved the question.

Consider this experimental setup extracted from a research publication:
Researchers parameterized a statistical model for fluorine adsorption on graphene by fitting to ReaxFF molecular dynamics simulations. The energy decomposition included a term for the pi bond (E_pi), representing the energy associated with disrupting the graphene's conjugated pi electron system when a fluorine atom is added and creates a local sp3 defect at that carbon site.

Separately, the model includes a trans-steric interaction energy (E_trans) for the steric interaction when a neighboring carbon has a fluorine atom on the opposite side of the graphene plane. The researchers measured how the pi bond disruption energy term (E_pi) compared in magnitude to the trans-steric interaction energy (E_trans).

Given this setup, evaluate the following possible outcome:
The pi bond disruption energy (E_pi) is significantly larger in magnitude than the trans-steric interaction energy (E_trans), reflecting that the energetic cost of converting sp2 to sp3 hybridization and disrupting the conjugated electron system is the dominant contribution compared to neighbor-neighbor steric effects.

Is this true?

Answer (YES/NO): NO